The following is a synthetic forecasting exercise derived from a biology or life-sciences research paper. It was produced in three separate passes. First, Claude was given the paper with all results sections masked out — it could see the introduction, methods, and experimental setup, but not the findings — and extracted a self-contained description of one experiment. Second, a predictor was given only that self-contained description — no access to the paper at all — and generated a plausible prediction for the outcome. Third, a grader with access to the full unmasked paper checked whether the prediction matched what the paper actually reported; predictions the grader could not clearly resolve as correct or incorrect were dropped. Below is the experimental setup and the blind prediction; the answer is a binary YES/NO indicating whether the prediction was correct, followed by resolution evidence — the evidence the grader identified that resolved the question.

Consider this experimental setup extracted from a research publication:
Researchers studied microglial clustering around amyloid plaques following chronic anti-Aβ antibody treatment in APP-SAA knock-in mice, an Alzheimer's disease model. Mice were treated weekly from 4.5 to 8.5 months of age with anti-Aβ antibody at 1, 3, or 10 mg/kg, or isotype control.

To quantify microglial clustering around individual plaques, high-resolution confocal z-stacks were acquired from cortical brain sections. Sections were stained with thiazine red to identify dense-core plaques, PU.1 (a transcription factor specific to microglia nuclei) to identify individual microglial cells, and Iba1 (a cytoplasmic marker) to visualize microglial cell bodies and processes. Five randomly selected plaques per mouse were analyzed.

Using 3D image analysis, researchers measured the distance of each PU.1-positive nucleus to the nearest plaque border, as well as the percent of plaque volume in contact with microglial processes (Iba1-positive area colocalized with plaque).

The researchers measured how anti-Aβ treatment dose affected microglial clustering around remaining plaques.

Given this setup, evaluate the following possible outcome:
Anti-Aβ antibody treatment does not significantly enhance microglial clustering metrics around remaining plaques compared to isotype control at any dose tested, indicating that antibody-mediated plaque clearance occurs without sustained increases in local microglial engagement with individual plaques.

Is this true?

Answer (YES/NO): NO